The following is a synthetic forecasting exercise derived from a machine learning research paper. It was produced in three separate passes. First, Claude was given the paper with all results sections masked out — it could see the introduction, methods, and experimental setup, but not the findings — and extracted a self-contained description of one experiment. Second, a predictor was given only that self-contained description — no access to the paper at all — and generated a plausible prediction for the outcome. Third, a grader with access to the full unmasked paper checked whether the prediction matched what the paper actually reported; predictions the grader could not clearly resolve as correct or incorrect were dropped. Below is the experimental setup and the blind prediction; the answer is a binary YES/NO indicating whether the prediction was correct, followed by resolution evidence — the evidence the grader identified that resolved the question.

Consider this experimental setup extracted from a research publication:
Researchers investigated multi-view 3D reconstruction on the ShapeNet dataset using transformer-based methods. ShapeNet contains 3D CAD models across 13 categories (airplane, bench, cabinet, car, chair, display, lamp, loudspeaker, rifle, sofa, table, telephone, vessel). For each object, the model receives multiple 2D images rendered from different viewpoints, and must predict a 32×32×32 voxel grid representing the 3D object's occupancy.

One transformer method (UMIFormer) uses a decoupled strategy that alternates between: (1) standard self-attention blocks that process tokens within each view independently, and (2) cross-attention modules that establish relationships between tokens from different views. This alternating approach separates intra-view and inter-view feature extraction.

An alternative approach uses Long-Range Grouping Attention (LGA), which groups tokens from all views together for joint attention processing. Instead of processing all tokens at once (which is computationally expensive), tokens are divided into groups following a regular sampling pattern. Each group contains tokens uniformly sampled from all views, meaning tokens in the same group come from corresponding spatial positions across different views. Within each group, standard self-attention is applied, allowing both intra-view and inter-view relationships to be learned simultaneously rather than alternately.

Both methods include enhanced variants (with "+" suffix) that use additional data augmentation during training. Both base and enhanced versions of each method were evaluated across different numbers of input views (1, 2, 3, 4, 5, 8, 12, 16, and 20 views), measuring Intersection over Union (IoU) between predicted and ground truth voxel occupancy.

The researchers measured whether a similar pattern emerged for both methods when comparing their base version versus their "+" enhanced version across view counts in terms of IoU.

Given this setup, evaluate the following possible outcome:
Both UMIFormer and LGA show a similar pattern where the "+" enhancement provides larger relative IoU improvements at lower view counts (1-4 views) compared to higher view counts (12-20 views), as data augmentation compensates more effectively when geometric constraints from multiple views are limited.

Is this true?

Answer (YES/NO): NO